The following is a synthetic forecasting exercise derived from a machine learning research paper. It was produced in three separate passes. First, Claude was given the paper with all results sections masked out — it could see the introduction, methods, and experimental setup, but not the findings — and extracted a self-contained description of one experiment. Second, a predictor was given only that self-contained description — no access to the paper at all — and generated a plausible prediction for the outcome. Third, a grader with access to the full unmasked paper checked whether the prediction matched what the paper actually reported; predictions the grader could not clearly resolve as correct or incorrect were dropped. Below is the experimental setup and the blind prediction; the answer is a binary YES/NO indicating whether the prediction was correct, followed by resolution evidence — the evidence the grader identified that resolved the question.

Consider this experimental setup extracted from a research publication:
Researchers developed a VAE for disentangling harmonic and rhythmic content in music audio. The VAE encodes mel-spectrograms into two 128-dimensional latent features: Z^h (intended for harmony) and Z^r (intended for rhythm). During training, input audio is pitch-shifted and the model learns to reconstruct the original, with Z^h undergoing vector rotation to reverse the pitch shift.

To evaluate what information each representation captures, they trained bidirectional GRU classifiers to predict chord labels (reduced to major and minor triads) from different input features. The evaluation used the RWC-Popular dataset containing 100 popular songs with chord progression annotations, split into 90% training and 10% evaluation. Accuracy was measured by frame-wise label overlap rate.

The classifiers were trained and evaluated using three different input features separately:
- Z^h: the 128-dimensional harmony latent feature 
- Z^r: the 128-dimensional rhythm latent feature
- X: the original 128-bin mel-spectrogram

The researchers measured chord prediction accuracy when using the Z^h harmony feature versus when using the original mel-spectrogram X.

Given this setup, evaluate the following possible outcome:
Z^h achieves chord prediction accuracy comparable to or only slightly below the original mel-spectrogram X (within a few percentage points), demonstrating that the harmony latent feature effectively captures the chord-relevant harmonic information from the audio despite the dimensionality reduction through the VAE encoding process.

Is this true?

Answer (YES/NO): NO